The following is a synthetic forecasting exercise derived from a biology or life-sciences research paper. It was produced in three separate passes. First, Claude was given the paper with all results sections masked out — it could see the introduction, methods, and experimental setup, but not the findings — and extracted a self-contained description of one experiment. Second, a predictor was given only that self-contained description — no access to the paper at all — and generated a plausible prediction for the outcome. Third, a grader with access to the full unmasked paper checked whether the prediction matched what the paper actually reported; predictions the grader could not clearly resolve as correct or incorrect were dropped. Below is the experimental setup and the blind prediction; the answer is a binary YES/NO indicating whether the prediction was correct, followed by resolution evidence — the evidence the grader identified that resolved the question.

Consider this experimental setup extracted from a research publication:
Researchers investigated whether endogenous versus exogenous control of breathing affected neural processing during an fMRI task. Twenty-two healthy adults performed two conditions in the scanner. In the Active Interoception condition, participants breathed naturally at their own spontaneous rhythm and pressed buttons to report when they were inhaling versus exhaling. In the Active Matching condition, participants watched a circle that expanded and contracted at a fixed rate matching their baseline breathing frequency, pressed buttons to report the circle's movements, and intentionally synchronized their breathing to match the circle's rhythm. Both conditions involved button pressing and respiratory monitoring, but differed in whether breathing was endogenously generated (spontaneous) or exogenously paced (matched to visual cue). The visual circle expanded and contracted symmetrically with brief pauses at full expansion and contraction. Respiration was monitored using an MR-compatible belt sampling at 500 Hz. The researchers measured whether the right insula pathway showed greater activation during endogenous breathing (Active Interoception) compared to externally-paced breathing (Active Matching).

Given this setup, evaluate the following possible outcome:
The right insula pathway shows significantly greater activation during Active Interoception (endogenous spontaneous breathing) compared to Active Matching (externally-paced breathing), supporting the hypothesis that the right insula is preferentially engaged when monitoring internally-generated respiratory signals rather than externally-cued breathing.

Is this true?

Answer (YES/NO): YES